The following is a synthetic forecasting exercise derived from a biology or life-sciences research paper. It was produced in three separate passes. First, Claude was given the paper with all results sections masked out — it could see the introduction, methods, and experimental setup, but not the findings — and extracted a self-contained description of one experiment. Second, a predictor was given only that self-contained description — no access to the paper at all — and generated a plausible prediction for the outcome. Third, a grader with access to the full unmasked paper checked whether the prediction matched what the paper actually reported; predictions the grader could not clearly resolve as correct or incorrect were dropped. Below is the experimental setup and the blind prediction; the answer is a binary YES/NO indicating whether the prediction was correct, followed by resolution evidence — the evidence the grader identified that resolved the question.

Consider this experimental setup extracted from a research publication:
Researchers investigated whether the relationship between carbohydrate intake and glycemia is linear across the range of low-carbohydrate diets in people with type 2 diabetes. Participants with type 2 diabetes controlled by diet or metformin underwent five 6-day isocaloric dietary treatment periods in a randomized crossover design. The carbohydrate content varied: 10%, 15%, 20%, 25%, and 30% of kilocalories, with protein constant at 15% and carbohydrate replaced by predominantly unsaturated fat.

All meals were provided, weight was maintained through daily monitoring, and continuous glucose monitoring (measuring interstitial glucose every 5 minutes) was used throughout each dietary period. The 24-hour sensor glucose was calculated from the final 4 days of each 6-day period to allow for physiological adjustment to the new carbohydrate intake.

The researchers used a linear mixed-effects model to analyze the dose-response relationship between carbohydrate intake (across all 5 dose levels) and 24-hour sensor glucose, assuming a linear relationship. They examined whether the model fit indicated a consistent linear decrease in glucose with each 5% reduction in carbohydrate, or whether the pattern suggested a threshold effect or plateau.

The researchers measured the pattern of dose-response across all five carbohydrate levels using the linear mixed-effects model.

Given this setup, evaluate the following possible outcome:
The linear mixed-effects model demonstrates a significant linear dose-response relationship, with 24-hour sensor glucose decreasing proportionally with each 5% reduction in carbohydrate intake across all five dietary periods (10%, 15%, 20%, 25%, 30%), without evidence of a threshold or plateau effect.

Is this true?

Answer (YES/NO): NO